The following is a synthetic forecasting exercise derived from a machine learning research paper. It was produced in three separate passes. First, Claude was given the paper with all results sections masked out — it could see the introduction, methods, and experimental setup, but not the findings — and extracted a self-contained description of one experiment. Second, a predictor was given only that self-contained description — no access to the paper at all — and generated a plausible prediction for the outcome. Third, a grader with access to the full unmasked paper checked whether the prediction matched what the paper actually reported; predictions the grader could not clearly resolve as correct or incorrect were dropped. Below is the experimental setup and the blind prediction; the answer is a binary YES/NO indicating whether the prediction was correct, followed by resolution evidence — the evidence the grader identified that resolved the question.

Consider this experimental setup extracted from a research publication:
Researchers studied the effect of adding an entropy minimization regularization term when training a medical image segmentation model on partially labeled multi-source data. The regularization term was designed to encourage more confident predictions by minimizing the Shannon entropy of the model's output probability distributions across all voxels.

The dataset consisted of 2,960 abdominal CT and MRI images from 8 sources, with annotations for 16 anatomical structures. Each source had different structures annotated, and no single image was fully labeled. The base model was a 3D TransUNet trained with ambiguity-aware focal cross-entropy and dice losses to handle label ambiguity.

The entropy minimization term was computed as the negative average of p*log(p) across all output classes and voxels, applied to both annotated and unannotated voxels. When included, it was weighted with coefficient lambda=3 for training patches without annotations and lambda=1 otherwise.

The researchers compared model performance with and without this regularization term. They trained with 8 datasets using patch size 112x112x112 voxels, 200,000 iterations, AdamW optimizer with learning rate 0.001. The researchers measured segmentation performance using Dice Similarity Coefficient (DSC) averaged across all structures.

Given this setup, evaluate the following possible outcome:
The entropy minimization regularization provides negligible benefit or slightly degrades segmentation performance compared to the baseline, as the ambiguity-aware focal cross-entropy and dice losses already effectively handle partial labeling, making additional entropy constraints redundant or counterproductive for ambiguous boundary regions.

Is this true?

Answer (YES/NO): NO